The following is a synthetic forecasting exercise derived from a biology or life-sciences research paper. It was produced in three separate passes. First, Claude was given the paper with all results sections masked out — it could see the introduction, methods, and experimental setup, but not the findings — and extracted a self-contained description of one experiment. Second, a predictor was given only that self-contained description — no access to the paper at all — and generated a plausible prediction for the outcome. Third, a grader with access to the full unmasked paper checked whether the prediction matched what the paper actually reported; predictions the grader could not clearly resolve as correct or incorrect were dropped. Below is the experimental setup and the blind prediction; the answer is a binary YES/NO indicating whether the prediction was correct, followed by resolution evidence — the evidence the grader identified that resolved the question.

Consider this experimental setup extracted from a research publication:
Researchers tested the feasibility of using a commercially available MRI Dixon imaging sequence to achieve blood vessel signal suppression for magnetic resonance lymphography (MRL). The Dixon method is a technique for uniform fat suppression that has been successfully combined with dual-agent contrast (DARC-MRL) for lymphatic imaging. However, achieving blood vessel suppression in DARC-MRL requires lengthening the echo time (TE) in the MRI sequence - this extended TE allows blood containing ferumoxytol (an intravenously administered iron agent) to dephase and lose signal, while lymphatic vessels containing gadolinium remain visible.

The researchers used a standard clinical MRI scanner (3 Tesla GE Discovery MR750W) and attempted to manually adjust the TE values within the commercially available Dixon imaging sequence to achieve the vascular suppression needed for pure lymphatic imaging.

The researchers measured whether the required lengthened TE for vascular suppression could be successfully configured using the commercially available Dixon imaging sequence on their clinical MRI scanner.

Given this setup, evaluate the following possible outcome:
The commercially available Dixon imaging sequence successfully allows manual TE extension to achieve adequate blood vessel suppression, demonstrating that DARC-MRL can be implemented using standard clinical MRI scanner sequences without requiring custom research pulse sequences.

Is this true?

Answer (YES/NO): NO